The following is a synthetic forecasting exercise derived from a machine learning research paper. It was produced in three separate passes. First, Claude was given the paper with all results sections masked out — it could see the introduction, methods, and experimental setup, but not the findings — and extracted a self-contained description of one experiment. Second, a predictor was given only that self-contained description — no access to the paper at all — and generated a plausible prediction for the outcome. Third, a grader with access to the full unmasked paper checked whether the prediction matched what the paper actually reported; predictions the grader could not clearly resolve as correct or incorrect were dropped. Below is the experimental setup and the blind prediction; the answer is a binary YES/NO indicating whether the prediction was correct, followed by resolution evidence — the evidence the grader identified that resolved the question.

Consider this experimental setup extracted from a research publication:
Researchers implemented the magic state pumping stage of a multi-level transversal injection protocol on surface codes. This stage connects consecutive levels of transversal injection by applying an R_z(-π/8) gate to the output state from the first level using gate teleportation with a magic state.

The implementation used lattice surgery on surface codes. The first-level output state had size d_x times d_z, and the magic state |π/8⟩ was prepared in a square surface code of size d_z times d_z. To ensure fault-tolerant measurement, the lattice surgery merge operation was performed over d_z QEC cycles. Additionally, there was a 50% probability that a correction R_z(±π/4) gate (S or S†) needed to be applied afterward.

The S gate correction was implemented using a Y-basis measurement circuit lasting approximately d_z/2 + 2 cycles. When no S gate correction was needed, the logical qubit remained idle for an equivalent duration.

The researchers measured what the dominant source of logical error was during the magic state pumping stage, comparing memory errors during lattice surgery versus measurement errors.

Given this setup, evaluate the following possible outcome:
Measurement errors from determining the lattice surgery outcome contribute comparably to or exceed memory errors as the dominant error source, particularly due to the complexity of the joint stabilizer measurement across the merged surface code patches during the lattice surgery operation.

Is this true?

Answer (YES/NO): NO